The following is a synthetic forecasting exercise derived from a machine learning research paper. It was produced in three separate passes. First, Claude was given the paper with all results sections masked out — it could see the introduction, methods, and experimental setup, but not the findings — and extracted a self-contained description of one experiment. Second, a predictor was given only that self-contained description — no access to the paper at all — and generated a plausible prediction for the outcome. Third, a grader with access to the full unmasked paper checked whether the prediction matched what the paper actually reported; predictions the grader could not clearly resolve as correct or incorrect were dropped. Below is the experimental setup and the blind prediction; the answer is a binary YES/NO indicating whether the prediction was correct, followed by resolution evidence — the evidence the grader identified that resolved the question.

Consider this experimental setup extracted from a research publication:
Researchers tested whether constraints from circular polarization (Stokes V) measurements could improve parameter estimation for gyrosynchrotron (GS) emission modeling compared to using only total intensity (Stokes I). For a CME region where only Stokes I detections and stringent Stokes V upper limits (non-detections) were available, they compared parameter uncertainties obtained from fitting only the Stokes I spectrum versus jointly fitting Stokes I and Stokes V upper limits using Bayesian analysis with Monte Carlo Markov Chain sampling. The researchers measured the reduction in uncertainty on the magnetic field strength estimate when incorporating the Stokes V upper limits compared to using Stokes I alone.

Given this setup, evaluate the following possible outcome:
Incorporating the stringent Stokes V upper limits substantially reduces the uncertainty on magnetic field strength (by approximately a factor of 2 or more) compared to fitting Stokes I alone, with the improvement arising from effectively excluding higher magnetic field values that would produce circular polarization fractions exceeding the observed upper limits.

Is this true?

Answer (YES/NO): NO